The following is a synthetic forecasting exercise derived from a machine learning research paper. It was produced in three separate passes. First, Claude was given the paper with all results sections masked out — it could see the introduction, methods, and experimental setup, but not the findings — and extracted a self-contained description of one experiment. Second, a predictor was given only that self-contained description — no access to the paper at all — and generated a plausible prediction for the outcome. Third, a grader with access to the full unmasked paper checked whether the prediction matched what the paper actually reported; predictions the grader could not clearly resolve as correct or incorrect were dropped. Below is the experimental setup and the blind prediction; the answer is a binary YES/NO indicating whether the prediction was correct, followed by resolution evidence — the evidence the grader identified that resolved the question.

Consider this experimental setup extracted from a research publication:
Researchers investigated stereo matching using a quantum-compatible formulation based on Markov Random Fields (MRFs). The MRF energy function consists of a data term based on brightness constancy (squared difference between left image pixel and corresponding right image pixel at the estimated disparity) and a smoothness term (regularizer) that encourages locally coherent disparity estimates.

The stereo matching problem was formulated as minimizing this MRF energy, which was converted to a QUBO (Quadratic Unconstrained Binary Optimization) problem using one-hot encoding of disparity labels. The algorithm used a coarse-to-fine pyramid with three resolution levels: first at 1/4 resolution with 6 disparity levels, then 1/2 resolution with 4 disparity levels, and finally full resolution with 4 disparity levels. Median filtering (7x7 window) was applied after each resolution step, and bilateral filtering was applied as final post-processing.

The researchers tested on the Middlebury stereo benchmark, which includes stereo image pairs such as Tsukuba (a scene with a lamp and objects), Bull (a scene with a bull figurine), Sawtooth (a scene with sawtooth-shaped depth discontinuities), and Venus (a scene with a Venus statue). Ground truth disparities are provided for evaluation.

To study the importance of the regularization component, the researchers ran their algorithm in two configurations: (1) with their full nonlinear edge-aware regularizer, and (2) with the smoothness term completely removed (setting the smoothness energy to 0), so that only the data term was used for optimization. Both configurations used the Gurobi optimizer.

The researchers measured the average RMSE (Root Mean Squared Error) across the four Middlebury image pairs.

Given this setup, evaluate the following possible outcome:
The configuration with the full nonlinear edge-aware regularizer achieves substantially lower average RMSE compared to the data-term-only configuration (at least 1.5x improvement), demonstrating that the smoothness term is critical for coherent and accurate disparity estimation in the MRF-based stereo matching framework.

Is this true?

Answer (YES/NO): NO